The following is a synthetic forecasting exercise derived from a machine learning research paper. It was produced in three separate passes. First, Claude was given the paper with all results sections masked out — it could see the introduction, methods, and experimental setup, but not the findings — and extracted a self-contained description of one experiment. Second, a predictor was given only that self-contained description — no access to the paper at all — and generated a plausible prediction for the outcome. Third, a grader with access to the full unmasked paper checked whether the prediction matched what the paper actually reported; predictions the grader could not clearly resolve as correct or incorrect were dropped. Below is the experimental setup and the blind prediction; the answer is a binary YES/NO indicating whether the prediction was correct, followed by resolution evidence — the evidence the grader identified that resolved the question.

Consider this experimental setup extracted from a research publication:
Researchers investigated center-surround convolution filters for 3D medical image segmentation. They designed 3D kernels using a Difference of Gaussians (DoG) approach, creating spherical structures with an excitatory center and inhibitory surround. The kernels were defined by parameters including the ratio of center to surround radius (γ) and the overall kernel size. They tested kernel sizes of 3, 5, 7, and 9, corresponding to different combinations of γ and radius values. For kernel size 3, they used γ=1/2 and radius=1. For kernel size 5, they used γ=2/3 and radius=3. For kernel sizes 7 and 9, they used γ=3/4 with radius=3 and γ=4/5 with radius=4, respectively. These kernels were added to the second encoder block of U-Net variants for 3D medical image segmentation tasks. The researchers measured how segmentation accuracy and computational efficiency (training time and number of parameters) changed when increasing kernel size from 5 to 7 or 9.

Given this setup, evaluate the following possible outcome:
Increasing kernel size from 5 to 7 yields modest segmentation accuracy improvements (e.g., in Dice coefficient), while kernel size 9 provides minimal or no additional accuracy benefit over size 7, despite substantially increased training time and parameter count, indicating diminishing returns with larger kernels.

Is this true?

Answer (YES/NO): NO